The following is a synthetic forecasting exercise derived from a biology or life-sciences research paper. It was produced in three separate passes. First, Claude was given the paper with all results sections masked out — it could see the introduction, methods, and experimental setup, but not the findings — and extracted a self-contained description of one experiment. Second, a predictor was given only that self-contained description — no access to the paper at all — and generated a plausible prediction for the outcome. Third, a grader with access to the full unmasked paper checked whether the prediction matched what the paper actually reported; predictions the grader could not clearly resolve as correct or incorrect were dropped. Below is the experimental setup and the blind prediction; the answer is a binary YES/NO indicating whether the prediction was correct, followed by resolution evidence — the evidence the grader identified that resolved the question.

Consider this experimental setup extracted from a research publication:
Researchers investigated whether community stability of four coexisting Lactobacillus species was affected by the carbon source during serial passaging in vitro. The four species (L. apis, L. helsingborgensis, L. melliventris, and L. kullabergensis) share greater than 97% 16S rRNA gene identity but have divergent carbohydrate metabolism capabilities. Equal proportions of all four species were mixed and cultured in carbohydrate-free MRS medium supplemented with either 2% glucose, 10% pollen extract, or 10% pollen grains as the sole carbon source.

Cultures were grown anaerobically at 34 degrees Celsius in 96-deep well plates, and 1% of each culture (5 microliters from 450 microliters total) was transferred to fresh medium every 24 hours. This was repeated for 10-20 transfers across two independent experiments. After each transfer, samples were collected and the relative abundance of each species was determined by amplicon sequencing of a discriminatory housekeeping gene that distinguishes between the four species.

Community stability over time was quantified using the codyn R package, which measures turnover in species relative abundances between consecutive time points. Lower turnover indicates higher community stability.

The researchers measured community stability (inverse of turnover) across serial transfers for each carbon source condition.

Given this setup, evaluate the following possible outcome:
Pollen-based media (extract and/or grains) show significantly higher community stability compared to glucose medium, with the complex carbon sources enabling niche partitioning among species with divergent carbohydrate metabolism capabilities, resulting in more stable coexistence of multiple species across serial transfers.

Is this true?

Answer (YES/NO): YES